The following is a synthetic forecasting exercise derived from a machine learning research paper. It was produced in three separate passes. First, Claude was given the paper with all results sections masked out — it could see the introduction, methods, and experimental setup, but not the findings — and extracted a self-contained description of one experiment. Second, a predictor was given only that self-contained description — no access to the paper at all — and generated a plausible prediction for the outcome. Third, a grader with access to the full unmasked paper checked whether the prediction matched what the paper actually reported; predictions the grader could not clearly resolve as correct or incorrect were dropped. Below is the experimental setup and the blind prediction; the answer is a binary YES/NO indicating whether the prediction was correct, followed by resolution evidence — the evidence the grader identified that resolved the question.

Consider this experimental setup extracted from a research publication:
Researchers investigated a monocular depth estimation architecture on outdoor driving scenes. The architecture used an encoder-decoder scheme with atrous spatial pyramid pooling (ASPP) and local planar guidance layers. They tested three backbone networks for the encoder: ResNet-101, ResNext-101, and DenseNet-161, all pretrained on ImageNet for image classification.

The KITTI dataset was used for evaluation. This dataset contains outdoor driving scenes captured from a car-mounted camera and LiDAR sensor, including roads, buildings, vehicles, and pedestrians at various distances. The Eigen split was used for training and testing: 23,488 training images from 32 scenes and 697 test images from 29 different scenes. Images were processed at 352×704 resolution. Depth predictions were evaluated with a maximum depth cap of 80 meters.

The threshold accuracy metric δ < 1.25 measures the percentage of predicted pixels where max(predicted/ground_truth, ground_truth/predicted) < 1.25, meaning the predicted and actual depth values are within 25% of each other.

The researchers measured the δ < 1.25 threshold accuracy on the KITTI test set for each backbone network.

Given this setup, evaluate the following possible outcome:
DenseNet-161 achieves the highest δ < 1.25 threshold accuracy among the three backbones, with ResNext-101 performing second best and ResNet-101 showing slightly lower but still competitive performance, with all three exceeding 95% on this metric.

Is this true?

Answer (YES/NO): NO